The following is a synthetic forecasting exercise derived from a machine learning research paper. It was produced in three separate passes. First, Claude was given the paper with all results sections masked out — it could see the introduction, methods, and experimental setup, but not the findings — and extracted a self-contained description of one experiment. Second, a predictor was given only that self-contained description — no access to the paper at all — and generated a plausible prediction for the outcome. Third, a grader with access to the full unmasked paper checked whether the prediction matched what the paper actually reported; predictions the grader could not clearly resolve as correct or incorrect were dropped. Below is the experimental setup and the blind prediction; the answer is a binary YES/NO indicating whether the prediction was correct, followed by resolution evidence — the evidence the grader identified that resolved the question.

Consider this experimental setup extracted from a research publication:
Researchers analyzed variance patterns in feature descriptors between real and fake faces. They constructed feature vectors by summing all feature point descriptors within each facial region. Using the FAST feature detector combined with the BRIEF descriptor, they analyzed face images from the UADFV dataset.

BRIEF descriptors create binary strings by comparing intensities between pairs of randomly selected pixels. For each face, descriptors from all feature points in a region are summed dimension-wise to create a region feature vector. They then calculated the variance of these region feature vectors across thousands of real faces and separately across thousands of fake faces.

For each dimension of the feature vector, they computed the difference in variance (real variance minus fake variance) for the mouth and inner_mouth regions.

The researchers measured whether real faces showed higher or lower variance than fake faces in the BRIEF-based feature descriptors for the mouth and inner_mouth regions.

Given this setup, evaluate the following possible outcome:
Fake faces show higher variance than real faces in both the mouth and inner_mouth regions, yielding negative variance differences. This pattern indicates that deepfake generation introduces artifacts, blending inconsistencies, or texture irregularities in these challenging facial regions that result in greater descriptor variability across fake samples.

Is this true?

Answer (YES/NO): NO